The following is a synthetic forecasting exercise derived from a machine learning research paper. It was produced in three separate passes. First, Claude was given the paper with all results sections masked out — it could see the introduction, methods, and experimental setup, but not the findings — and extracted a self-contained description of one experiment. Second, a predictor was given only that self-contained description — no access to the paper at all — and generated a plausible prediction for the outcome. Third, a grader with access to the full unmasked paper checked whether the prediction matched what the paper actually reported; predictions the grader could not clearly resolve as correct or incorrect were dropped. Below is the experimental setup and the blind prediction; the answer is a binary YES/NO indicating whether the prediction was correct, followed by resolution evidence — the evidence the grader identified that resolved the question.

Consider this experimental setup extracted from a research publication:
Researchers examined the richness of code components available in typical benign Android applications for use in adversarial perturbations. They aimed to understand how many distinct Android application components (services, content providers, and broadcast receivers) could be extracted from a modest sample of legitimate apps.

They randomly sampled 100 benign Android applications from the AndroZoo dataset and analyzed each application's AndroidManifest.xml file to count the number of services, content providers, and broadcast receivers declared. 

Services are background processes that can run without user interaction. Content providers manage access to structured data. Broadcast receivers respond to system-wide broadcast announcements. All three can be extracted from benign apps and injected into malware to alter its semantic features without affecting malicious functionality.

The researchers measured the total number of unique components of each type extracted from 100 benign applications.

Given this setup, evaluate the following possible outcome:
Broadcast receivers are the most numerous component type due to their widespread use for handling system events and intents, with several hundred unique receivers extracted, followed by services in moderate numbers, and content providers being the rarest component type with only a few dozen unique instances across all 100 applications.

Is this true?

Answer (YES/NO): NO